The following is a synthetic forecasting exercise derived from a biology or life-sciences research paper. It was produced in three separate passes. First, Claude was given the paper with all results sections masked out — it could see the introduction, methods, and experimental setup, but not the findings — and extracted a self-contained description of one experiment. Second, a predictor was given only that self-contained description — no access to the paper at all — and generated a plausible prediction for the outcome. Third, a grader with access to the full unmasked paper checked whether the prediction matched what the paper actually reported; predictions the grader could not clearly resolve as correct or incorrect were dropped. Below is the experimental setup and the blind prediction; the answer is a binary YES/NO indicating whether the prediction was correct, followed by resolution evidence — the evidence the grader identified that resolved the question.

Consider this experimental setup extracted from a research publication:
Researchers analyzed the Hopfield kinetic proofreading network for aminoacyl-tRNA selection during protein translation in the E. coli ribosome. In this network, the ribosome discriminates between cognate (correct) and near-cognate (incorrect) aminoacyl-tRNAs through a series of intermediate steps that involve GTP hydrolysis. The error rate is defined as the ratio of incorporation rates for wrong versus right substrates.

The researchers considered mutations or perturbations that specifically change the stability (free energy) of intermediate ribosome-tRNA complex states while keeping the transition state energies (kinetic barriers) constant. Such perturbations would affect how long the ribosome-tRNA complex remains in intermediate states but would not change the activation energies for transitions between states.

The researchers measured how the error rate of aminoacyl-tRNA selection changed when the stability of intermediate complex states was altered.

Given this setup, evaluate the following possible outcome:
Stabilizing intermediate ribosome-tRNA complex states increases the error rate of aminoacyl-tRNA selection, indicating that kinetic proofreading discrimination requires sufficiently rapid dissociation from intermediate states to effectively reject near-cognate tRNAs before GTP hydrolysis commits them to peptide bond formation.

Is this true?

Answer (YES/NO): NO